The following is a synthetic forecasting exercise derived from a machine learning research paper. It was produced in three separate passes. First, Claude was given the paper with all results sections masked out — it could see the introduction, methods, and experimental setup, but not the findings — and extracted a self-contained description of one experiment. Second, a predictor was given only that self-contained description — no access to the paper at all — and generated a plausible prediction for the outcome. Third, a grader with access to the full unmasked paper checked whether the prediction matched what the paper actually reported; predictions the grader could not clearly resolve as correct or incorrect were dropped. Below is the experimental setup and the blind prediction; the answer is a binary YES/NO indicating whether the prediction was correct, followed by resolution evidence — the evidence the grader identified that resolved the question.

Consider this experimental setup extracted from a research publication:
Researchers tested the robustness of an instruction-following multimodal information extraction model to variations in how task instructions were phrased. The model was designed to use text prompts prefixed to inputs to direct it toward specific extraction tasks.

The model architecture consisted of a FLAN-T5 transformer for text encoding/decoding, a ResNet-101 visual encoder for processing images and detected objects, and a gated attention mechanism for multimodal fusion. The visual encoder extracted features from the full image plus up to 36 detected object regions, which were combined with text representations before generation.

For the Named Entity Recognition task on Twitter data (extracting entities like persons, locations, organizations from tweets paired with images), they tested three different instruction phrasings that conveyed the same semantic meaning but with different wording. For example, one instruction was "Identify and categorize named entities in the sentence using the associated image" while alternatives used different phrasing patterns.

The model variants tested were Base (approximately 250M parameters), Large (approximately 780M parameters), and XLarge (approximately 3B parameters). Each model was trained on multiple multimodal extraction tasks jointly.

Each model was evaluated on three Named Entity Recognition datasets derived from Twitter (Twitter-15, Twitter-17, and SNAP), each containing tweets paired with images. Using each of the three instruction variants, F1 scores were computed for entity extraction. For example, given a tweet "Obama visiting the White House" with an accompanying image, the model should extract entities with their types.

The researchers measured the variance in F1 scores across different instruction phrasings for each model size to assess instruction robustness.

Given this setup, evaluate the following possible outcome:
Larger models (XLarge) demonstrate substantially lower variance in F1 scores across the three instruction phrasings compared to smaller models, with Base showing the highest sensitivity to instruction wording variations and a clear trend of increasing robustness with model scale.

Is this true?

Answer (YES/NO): NO